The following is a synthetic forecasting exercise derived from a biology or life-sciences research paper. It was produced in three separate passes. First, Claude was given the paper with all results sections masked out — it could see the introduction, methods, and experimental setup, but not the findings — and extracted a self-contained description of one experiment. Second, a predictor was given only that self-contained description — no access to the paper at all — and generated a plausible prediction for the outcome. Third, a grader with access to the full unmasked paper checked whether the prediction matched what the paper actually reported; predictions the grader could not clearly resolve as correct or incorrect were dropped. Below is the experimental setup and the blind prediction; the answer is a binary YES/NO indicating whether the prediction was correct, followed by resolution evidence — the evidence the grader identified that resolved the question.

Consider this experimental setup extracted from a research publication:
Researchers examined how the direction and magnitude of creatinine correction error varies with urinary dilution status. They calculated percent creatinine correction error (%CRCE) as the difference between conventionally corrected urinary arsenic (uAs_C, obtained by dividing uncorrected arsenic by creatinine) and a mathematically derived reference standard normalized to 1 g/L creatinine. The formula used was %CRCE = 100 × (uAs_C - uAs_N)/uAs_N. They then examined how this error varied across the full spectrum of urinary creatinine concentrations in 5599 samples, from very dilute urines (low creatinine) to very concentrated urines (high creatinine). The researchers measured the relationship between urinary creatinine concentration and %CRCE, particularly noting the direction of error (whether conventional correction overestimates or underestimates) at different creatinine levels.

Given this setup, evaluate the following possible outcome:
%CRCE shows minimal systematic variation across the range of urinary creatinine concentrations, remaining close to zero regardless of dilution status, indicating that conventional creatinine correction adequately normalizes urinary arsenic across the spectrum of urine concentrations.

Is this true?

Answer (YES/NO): NO